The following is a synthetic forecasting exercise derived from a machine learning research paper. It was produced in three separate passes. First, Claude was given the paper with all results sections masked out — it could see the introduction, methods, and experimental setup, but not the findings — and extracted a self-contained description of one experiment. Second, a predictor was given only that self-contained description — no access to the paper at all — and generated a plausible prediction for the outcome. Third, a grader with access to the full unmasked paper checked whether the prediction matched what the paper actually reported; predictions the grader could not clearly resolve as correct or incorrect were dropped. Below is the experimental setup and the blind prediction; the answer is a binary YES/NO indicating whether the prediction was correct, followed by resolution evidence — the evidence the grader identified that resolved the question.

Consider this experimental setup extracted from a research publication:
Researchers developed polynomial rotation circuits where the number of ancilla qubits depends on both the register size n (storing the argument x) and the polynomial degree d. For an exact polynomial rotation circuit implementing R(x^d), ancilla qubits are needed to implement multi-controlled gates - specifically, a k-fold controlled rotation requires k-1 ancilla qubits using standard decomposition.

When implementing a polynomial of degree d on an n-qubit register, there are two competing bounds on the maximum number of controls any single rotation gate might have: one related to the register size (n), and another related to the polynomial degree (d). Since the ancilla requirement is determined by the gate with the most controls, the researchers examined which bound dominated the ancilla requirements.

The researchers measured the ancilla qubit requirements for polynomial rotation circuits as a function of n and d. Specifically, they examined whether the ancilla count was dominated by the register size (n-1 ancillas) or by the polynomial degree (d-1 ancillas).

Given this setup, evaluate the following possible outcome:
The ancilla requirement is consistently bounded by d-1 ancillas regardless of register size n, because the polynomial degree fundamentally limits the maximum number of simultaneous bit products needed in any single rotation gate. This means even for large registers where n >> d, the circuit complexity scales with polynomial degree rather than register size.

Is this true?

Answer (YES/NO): NO